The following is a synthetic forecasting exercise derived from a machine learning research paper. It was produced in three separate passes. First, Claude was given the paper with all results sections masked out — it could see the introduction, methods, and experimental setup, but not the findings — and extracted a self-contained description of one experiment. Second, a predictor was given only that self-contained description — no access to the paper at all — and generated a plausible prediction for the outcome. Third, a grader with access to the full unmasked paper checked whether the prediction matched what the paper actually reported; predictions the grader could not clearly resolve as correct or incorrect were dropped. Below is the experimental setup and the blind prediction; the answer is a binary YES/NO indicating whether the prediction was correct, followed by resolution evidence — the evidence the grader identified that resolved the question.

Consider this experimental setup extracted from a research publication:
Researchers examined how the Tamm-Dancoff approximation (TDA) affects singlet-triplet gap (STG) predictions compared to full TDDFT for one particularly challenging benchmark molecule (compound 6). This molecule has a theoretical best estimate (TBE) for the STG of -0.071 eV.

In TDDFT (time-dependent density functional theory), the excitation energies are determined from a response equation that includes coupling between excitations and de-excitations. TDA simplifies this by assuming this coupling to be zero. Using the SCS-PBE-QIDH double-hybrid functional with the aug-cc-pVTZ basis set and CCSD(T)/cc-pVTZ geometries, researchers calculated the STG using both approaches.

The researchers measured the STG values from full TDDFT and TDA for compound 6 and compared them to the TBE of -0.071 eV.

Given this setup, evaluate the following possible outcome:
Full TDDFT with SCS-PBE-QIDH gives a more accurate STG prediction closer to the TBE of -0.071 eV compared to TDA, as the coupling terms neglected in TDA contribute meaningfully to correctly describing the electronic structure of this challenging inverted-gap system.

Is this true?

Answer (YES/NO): NO